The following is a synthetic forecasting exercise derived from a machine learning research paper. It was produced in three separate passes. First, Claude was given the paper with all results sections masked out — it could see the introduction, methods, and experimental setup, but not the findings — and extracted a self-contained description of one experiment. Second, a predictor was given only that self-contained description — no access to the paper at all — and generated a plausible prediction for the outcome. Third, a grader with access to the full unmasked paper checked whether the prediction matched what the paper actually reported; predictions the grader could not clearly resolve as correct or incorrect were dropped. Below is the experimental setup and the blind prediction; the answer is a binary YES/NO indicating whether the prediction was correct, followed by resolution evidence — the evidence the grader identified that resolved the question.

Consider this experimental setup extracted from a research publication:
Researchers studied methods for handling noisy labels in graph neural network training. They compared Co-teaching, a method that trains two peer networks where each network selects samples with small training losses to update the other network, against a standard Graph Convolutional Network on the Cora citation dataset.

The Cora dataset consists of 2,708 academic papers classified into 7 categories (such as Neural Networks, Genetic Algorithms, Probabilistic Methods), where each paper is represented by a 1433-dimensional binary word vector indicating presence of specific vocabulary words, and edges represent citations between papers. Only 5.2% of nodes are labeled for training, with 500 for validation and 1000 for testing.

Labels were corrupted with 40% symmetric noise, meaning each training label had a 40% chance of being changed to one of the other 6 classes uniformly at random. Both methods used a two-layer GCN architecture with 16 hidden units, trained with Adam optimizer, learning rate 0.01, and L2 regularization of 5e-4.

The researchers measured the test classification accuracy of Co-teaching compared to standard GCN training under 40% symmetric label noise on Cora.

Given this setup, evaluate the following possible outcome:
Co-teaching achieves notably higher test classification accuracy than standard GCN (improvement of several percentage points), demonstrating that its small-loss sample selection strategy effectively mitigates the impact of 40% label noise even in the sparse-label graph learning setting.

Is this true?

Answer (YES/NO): NO